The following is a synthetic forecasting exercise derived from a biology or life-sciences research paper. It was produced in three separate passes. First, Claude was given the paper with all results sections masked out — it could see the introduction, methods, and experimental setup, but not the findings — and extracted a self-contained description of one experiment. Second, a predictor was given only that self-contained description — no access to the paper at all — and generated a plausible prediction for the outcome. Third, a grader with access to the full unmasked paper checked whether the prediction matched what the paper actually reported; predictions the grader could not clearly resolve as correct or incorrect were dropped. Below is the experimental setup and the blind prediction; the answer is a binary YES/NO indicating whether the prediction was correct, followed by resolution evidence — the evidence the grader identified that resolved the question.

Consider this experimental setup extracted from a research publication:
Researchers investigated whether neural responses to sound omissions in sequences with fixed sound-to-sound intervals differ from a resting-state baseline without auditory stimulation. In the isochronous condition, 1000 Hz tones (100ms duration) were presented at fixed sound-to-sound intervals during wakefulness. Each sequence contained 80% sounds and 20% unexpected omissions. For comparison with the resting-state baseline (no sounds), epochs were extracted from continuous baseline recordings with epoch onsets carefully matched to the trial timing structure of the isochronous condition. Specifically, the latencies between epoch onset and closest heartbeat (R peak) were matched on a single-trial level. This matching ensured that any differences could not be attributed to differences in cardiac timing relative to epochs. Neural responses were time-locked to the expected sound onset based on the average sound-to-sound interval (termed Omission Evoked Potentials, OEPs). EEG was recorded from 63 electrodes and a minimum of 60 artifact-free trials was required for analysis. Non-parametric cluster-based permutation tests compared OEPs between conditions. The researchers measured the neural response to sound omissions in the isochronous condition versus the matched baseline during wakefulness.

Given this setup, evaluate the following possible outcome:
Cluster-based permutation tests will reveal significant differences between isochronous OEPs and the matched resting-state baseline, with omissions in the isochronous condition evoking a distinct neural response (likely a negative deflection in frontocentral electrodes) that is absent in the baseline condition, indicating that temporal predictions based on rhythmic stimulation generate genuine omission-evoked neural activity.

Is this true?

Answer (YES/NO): YES